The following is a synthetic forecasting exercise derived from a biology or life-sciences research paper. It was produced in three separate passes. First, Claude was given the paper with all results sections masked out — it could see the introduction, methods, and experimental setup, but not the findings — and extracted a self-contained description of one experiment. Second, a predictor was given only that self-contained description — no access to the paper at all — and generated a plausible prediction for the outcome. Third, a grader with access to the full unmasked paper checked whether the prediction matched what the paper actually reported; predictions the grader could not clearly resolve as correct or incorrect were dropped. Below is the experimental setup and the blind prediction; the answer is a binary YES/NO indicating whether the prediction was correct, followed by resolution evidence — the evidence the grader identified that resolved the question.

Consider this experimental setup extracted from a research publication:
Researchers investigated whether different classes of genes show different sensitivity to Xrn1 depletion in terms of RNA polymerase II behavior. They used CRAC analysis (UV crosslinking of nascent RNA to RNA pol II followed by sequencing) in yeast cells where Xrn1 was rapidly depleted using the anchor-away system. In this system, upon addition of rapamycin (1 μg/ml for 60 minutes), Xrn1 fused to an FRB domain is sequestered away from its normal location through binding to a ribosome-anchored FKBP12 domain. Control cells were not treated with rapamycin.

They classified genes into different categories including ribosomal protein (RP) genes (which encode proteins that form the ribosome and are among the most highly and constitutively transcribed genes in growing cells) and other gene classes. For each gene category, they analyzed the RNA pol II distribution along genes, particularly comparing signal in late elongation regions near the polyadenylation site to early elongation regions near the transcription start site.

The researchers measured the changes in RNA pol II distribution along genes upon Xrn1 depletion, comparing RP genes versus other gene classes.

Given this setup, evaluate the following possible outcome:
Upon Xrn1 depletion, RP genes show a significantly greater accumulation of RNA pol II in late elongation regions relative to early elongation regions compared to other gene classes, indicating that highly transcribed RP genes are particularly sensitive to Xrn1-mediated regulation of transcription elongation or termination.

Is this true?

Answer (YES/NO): NO